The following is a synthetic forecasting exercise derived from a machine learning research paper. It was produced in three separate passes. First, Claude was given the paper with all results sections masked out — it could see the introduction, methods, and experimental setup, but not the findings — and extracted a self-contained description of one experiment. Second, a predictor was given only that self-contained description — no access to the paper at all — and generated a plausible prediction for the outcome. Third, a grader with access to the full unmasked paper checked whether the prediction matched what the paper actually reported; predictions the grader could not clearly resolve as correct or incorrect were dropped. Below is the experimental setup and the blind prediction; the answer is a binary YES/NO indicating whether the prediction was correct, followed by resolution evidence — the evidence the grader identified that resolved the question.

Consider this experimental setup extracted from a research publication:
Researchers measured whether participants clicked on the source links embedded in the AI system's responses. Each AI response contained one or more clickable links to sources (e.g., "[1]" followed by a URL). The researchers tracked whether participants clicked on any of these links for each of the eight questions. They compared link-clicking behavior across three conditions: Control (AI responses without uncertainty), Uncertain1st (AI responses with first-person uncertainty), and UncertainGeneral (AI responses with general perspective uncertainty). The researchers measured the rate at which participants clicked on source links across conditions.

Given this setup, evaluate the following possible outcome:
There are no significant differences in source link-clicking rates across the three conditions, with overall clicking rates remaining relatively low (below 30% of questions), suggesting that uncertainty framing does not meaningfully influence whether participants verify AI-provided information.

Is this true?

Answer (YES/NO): NO